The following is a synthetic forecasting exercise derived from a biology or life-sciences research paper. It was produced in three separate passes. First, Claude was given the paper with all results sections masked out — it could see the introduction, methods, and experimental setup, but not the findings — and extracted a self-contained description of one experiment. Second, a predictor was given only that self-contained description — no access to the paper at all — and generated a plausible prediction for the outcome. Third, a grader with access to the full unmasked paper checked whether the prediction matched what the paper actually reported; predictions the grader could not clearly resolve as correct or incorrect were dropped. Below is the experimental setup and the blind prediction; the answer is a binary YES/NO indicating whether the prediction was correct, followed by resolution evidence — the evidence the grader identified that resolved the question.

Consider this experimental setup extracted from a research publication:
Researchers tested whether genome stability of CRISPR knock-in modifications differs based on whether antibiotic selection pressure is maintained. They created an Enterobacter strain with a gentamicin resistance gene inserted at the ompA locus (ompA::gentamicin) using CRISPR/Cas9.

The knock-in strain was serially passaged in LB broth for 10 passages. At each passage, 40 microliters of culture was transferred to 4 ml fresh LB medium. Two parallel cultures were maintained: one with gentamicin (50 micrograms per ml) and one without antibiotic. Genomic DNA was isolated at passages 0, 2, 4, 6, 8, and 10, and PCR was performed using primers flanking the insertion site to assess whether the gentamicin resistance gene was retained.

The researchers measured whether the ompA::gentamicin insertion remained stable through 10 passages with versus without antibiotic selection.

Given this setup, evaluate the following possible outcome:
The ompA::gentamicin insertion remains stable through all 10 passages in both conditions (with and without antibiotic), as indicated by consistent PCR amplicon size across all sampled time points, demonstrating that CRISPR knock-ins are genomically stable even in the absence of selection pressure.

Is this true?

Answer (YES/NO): YES